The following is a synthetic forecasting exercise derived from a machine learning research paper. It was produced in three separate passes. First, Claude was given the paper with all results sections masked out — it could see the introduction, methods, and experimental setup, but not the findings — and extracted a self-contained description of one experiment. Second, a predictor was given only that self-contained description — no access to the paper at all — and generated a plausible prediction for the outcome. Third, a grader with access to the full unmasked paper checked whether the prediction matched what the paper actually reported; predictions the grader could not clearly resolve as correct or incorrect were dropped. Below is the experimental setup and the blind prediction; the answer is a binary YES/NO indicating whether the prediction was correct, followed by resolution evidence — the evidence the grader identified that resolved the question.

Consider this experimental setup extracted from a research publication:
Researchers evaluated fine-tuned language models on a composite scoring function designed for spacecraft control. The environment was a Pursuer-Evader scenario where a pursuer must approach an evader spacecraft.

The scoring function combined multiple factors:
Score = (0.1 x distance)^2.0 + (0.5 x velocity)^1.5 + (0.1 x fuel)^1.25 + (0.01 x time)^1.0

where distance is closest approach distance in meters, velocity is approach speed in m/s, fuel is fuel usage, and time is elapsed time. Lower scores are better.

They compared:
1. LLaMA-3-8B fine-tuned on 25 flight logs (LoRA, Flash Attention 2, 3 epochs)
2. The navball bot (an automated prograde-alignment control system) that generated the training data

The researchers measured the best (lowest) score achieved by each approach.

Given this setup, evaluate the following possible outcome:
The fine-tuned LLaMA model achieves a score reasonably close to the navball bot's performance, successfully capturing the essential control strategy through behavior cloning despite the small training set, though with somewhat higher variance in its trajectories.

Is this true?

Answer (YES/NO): NO